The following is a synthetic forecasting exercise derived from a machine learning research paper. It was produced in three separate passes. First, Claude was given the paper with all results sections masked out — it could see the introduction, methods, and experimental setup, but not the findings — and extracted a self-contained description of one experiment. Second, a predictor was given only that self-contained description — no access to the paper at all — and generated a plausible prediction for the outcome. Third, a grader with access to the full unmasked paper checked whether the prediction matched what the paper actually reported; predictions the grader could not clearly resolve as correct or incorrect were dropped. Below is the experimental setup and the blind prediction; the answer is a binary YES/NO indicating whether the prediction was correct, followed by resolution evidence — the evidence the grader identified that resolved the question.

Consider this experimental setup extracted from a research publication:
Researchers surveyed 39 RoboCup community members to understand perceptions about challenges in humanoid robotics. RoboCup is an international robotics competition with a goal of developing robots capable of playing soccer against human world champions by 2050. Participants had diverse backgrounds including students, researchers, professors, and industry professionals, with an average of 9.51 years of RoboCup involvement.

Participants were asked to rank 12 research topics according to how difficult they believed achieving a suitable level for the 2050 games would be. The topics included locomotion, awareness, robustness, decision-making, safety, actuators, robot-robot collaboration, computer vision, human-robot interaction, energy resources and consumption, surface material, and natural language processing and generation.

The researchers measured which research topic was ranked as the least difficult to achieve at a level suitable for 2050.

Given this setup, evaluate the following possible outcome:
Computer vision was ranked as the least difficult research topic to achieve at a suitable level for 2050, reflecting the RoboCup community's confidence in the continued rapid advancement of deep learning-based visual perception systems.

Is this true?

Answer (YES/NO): NO